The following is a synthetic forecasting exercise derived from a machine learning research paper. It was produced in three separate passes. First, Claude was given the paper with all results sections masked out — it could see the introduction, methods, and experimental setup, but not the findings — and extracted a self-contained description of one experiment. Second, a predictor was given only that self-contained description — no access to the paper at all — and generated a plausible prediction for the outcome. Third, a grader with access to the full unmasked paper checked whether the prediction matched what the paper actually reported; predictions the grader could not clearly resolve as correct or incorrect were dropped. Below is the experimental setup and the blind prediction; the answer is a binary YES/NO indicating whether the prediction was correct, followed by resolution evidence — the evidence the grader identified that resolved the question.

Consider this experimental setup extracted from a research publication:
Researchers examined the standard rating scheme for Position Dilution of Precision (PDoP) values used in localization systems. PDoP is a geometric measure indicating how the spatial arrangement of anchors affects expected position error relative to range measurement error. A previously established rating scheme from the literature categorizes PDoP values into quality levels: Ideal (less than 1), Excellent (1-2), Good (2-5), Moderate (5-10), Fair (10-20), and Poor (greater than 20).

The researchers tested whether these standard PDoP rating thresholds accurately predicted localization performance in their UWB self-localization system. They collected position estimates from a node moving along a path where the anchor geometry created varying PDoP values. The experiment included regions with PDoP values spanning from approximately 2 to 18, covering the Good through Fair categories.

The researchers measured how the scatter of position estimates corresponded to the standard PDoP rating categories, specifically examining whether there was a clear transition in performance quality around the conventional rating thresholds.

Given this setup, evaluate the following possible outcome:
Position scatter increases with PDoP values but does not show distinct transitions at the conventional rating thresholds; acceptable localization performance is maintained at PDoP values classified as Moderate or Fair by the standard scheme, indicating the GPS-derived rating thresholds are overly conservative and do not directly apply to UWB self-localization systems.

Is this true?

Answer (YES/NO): NO